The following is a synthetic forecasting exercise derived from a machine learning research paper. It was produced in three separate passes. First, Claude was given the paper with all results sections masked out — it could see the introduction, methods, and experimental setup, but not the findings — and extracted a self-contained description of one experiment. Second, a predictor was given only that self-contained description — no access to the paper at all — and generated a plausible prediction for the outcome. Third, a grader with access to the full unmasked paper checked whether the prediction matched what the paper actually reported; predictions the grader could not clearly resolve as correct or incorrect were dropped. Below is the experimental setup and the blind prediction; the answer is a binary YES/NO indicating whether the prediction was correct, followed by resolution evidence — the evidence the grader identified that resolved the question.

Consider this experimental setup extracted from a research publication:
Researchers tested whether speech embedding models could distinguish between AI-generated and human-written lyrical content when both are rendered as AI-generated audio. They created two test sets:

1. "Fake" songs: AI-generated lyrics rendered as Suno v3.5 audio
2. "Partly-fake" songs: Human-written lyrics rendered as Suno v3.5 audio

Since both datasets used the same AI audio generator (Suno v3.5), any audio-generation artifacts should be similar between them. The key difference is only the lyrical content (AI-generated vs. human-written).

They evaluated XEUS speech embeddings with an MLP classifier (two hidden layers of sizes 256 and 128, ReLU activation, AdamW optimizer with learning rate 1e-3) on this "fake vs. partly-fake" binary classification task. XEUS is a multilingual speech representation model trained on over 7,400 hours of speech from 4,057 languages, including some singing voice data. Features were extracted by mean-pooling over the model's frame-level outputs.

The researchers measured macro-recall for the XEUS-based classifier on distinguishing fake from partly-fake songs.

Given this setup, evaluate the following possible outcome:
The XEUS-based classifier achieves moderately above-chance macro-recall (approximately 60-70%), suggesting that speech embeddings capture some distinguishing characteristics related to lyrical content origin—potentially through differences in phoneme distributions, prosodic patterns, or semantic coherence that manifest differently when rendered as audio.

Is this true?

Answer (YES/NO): NO